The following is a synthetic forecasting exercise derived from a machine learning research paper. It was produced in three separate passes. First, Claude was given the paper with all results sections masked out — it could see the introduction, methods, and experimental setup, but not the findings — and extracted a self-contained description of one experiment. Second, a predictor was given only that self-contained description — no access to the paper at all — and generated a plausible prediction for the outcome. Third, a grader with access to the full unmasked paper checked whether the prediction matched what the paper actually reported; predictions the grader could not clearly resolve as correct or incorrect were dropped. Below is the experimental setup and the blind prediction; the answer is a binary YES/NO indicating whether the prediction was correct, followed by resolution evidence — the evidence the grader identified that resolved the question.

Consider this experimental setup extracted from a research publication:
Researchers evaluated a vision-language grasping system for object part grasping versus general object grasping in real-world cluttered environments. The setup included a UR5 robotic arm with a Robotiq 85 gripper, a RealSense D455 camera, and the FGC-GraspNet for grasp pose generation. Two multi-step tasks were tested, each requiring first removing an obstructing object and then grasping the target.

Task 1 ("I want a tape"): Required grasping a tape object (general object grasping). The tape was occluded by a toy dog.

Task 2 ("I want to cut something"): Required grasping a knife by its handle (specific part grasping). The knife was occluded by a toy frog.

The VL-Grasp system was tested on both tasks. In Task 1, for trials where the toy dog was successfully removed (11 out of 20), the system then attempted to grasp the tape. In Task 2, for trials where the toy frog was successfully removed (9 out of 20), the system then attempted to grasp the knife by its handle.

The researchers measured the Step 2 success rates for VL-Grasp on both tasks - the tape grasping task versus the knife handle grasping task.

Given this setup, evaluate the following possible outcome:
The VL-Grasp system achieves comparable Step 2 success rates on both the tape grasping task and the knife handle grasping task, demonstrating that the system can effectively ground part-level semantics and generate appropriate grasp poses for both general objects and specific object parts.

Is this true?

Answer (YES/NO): NO